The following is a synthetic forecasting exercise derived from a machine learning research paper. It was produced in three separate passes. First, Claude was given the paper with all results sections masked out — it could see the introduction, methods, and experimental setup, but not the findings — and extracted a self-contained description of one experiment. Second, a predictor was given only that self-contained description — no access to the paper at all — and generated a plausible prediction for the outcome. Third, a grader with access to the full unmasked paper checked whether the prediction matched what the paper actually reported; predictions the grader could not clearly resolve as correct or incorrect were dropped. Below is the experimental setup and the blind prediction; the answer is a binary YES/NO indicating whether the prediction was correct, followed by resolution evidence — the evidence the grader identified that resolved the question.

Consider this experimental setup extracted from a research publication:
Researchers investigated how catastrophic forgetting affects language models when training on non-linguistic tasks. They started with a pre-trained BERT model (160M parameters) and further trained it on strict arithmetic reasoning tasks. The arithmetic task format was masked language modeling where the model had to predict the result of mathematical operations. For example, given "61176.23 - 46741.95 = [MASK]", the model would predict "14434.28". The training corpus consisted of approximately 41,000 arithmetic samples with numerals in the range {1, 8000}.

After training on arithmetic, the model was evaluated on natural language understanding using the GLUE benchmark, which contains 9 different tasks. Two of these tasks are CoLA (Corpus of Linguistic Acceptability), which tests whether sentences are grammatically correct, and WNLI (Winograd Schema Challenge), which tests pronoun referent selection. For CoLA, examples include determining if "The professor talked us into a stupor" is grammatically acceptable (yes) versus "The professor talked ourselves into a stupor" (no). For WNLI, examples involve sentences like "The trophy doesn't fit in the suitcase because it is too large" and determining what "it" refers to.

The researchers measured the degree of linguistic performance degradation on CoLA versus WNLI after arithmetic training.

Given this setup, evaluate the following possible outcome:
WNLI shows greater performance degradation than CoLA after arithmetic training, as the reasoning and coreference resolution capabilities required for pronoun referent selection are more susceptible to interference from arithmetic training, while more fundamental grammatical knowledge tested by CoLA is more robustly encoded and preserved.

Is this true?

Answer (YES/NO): NO